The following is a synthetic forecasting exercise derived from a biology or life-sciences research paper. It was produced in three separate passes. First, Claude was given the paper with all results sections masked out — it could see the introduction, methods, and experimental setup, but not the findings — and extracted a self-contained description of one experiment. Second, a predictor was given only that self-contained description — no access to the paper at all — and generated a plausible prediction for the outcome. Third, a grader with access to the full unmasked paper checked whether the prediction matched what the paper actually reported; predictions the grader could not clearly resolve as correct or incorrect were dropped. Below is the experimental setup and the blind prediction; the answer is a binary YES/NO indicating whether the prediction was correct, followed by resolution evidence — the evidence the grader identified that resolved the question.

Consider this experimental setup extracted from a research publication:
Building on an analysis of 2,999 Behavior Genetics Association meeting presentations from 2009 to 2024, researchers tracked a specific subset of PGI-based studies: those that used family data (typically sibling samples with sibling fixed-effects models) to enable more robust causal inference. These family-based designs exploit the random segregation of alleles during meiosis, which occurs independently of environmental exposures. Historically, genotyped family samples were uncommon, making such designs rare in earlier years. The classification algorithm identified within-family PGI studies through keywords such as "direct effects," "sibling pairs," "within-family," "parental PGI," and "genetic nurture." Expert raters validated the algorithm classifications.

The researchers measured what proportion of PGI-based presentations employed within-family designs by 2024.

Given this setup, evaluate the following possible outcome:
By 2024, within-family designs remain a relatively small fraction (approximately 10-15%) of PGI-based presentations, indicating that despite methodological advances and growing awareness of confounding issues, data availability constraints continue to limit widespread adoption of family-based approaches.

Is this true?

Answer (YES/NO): NO